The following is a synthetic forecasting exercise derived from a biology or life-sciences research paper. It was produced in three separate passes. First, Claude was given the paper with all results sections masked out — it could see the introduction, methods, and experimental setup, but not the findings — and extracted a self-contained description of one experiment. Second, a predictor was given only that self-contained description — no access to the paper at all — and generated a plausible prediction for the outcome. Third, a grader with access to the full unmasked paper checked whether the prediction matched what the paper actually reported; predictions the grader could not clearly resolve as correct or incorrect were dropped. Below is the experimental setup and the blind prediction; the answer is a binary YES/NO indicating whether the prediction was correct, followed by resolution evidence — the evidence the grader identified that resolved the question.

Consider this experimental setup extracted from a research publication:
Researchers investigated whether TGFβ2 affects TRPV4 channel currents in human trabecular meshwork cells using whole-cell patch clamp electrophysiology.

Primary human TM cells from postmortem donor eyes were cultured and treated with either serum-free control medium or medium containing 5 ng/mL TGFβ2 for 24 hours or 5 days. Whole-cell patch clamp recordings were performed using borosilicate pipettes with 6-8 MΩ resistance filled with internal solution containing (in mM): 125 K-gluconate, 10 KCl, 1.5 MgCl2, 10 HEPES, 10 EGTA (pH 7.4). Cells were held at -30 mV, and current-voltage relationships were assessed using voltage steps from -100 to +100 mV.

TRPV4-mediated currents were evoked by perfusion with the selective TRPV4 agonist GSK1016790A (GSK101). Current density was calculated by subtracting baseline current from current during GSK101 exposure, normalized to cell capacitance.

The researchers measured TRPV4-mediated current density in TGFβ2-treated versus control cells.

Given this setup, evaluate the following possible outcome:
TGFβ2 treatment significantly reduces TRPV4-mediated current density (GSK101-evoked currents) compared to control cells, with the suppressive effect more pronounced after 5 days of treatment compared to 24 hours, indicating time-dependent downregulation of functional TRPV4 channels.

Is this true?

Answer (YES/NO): NO